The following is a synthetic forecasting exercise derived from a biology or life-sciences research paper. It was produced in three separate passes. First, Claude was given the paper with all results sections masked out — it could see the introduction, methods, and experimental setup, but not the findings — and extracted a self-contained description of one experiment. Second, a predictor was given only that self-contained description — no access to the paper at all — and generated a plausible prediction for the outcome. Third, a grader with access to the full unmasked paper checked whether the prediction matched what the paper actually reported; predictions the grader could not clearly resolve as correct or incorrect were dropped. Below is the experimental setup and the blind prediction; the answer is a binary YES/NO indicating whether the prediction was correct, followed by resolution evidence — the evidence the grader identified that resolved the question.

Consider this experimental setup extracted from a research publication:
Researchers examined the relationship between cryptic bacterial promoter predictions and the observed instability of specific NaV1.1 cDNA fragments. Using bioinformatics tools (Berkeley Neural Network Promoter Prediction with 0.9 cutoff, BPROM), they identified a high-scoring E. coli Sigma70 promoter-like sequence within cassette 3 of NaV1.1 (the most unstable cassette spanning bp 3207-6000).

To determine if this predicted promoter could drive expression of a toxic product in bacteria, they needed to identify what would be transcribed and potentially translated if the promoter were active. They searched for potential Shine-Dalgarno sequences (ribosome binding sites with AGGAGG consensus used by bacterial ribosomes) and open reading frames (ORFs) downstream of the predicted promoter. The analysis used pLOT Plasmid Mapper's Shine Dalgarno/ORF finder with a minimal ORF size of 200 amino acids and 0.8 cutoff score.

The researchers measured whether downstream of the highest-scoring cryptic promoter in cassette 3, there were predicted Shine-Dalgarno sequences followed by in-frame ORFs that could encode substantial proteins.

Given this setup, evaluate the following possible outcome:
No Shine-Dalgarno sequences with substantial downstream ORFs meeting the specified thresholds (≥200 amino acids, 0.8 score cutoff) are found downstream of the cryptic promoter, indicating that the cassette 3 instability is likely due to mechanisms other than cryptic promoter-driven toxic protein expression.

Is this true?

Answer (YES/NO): NO